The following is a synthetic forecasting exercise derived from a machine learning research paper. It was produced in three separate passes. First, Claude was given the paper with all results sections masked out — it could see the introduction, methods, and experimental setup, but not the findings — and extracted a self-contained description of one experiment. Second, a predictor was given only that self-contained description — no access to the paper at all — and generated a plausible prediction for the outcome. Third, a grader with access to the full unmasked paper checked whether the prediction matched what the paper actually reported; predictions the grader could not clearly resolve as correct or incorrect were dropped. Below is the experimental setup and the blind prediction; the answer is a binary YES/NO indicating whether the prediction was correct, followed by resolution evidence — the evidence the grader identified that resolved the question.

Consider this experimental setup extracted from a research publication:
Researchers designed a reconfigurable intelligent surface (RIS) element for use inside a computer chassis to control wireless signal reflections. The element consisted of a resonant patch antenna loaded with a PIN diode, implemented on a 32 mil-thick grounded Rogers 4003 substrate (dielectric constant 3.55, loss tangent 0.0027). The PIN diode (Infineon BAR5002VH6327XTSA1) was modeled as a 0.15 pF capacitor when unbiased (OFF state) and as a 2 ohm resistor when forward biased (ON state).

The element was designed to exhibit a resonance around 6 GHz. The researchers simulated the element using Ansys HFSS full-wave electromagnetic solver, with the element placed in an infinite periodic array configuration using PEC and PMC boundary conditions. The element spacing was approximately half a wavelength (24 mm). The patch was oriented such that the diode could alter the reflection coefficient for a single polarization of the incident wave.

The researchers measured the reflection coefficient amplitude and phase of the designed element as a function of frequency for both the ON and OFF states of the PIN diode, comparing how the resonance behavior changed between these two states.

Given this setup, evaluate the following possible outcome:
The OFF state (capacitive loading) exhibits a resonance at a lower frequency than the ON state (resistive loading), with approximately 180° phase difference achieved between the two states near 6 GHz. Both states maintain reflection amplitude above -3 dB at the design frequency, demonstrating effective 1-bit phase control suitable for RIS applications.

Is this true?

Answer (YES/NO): NO